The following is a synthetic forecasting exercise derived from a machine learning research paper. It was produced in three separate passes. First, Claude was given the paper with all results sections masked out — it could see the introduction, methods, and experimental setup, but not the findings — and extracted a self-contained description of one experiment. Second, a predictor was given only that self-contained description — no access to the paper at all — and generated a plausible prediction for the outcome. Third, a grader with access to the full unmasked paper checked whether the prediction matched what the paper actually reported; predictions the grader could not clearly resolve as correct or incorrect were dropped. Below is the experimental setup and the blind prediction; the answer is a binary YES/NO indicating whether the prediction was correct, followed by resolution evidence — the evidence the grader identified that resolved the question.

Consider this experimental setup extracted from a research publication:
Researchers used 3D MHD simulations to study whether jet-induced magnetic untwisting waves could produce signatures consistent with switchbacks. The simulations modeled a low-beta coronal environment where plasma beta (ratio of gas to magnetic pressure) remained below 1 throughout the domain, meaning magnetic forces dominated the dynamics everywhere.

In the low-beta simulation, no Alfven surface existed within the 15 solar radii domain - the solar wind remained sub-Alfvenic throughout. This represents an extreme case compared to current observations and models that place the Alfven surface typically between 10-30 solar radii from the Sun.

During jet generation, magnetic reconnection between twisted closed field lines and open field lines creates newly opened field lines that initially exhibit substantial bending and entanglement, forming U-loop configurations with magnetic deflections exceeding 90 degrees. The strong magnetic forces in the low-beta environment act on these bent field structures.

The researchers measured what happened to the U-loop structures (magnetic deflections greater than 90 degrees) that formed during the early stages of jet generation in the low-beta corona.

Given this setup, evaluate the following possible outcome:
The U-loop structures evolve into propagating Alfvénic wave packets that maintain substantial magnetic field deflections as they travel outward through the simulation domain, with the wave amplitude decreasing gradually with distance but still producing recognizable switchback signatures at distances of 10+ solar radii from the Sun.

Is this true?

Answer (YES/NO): NO